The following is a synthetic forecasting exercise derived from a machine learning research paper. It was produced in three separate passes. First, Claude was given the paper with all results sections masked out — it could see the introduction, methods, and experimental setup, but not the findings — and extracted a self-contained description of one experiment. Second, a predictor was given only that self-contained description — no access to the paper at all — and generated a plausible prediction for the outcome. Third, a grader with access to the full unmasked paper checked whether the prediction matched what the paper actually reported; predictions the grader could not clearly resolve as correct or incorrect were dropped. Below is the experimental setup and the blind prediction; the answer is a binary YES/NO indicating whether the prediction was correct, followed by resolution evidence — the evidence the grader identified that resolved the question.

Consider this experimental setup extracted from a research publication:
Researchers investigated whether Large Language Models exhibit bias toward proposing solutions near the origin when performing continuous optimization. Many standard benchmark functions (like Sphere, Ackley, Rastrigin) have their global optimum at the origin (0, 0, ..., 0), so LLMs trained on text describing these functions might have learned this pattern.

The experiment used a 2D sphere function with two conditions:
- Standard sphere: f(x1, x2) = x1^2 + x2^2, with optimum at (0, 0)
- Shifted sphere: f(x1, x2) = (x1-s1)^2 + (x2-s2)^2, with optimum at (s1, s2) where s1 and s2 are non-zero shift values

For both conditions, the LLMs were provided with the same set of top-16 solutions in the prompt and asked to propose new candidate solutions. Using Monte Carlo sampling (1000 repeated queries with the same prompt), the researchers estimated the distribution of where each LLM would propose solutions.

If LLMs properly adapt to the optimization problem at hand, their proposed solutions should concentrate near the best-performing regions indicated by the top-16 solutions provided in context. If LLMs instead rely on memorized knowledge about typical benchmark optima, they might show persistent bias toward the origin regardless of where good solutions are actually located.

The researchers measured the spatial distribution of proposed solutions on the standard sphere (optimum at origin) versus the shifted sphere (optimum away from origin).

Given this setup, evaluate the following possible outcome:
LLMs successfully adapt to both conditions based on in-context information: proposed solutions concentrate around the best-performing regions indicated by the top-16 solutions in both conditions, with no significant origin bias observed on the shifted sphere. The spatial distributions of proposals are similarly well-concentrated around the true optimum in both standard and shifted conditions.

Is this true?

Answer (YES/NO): NO